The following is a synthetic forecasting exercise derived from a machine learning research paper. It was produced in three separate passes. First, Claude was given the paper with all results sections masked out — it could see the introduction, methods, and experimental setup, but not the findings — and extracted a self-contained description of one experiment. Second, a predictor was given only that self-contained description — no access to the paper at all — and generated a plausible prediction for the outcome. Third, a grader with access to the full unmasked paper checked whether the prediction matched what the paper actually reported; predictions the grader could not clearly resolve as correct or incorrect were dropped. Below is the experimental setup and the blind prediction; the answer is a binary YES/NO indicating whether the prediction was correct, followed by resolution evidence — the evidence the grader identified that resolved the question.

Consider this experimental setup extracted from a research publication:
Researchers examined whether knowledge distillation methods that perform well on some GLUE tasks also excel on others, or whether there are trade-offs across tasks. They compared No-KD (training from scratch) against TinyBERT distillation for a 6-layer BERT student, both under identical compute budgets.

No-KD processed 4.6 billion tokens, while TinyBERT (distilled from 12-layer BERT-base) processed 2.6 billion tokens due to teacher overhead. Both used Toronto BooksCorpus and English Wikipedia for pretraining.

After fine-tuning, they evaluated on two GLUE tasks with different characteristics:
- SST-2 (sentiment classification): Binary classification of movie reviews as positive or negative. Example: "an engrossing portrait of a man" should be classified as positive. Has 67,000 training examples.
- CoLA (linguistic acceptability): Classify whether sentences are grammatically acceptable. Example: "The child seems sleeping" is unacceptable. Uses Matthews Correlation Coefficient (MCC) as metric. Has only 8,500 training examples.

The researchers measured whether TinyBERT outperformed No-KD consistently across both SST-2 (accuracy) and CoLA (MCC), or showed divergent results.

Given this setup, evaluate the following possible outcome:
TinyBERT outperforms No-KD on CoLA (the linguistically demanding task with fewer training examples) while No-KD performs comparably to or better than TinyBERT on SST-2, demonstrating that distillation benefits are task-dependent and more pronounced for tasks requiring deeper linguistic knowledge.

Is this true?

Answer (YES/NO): NO